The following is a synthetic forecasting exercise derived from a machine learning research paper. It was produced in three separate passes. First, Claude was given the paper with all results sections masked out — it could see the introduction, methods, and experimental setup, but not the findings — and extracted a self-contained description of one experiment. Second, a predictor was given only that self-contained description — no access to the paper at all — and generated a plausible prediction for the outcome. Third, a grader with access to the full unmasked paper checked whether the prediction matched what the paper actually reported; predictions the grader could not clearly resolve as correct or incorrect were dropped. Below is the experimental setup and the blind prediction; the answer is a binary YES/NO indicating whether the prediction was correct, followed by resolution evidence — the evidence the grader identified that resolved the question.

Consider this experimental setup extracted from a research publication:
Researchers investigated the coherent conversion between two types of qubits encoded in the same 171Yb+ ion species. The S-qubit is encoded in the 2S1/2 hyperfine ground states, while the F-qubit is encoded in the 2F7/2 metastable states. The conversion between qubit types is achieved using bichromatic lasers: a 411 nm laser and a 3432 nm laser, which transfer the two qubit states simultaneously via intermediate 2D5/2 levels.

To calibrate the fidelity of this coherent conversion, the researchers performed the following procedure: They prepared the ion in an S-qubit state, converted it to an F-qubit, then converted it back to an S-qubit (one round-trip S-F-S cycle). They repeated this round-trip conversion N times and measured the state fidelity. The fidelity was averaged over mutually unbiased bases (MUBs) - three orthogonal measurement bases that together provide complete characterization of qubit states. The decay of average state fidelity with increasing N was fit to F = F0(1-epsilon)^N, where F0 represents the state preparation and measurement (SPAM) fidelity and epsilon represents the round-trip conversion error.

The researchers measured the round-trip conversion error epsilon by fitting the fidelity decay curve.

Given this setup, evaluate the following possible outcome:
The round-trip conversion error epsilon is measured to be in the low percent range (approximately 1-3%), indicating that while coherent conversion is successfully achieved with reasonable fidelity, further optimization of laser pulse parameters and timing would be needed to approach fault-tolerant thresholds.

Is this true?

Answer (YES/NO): YES